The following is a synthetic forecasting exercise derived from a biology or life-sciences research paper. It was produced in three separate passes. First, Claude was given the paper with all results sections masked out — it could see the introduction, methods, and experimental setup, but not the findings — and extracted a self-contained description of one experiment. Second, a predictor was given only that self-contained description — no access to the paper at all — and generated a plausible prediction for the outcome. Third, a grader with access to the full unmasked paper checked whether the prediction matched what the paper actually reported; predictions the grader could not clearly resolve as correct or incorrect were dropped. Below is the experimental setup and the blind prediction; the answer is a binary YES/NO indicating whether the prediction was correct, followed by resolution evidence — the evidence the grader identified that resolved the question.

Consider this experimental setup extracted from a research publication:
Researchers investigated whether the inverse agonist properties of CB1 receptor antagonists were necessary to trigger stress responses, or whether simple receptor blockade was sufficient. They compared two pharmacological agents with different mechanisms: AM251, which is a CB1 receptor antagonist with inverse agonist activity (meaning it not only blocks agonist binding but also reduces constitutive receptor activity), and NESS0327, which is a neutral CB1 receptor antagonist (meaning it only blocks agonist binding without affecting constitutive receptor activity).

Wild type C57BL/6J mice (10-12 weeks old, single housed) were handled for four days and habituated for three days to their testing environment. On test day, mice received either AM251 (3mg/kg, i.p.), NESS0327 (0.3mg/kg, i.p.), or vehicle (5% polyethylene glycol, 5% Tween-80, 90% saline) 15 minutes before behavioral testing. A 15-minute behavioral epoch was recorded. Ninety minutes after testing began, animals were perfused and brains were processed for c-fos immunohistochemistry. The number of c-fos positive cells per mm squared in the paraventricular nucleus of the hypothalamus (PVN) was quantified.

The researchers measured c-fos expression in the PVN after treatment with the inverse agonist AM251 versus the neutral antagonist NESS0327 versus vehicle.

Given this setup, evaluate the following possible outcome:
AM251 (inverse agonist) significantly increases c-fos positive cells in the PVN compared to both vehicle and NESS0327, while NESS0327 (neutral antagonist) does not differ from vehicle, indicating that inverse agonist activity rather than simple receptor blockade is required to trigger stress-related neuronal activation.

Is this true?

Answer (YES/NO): NO